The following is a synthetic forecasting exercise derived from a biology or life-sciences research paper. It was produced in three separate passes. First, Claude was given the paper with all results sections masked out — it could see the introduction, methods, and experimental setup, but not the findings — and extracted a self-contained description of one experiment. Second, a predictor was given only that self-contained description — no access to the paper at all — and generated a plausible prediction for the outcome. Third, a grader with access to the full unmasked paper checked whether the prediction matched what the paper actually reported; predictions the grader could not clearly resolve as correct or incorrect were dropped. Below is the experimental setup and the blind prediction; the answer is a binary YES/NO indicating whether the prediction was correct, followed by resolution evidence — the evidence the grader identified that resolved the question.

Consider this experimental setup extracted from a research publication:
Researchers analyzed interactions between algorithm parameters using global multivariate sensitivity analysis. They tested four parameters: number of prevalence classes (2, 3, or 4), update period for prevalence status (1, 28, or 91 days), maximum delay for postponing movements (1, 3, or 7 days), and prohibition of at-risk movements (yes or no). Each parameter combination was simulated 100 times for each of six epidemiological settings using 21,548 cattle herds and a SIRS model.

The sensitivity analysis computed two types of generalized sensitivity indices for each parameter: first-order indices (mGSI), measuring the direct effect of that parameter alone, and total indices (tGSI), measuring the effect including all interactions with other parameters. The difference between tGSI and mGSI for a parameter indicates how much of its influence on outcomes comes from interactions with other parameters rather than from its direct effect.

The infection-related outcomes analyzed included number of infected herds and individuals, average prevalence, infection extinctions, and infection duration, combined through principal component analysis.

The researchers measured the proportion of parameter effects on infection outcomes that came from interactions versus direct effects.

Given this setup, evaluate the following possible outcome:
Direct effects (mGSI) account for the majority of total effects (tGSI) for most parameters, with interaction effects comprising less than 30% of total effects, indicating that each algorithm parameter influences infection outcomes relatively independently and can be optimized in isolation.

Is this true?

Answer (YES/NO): NO